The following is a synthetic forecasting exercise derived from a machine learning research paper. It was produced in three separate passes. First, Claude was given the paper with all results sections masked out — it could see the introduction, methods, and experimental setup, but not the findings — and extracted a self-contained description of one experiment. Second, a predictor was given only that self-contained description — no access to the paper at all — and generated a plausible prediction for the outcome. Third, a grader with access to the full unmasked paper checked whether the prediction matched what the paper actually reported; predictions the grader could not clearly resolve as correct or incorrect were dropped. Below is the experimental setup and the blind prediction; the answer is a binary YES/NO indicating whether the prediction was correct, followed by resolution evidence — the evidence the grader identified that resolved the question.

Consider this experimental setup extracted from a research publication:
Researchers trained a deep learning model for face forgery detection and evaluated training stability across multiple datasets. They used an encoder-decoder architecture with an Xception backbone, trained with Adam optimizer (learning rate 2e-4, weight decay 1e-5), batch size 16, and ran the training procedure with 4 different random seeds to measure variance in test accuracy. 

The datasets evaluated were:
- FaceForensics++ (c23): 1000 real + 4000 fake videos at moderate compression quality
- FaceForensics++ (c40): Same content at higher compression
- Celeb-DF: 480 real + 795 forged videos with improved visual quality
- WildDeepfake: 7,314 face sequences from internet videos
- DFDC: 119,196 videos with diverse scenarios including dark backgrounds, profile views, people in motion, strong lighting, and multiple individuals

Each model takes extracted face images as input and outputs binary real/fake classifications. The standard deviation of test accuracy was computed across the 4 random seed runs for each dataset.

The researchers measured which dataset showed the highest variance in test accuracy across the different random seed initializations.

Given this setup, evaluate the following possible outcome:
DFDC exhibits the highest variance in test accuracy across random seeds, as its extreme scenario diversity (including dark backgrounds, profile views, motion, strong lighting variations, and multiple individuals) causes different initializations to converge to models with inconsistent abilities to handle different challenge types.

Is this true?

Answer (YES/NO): YES